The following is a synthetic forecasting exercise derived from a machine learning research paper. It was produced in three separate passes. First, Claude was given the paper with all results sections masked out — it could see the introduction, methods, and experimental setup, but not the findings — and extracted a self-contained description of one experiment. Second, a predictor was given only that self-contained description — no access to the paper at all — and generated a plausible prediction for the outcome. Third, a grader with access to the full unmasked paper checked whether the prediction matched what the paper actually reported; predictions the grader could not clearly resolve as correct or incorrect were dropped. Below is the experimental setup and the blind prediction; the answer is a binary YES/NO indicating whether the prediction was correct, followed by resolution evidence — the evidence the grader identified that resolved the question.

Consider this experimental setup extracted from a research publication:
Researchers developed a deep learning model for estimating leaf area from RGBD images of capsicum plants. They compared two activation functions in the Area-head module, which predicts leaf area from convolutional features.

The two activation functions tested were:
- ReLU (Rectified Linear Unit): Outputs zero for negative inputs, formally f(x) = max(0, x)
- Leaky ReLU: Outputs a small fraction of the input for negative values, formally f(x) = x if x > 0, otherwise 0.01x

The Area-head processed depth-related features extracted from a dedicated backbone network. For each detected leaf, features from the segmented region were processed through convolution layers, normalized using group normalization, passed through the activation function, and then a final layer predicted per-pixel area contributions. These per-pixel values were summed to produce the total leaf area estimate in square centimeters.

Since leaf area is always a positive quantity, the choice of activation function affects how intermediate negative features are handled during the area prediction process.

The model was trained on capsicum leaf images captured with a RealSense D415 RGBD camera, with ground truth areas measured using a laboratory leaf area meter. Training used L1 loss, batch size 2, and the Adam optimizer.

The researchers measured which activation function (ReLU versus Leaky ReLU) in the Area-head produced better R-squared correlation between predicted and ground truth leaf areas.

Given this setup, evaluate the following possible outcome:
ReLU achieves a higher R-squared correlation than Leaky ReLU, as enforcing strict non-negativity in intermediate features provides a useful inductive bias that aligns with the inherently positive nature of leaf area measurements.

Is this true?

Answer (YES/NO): NO